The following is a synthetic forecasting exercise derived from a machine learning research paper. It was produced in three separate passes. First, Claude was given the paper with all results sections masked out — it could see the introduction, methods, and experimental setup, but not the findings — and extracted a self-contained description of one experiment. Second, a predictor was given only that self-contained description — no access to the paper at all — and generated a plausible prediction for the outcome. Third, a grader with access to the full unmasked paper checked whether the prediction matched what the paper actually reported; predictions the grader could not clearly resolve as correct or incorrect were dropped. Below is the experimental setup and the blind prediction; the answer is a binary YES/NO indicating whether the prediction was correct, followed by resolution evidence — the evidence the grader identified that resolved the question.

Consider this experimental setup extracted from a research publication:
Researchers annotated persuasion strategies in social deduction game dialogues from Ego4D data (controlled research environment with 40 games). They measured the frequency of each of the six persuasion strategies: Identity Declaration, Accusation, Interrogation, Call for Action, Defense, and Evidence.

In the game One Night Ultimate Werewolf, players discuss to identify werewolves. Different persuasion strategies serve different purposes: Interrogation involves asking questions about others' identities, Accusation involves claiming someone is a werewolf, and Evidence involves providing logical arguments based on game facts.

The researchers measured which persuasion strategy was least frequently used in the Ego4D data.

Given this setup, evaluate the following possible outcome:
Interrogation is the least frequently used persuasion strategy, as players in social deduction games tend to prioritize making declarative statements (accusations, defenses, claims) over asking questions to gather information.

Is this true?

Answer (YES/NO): NO